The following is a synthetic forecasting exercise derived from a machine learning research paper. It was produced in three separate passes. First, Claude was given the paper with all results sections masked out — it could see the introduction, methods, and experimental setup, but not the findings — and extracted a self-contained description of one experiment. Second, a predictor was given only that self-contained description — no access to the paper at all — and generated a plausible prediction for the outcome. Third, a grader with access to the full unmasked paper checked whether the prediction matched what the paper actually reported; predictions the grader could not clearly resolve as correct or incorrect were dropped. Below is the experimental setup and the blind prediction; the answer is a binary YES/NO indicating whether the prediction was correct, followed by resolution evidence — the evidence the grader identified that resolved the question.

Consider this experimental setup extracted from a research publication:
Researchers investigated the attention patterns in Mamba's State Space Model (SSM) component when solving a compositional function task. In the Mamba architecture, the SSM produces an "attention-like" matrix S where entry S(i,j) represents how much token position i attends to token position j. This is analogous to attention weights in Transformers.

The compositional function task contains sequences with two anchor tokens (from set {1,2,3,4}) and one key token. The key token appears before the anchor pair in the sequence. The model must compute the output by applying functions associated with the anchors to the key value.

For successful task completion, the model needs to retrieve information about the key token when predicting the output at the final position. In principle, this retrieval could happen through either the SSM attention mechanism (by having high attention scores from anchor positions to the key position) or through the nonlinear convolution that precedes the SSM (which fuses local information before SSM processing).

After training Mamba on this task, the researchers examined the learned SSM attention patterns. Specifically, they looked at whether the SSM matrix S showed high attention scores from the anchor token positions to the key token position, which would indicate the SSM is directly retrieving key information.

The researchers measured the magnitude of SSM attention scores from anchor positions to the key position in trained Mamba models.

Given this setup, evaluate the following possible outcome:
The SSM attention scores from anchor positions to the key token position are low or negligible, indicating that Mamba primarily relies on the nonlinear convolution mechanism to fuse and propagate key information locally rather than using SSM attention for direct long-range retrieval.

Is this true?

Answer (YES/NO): YES